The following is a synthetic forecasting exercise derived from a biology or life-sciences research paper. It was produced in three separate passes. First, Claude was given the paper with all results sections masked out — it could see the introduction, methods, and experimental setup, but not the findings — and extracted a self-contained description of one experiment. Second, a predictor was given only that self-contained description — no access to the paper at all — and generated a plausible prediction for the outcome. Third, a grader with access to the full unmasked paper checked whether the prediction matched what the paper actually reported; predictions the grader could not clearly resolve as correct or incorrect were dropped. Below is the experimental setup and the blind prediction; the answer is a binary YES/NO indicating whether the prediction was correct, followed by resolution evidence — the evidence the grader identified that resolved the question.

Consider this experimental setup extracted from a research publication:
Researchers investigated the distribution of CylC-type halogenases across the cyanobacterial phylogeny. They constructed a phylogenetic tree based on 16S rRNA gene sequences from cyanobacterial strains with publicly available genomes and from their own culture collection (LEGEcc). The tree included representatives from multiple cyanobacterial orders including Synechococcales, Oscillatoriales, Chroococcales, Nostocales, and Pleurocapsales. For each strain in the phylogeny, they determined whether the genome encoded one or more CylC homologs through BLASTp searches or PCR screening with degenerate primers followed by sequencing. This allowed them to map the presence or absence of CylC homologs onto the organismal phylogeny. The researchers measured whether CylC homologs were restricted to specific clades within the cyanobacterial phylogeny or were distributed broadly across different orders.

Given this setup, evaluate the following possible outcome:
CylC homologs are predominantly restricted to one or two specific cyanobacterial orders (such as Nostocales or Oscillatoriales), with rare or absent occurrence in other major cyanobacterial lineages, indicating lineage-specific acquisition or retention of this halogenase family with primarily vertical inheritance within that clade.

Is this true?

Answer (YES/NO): NO